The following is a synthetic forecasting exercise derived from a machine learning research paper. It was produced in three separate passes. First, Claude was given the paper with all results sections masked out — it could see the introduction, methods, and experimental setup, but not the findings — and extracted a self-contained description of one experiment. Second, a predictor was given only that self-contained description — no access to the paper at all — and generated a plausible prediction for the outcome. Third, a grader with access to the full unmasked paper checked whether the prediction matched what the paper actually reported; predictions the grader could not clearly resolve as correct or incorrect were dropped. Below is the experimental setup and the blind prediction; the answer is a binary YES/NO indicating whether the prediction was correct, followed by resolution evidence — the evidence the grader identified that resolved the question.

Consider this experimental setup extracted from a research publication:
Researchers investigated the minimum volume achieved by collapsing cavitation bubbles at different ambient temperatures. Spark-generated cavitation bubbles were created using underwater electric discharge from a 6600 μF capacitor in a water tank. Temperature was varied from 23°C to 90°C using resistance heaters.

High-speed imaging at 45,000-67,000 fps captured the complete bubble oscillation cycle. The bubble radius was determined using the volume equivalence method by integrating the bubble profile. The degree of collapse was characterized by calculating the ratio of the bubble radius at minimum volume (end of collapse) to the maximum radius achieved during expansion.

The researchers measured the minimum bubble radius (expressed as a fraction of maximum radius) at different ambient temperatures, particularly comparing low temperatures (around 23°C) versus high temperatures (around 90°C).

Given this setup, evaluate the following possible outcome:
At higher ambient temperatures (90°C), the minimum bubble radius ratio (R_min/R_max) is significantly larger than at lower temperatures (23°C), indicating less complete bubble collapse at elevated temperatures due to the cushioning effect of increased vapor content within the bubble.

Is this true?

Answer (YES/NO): YES